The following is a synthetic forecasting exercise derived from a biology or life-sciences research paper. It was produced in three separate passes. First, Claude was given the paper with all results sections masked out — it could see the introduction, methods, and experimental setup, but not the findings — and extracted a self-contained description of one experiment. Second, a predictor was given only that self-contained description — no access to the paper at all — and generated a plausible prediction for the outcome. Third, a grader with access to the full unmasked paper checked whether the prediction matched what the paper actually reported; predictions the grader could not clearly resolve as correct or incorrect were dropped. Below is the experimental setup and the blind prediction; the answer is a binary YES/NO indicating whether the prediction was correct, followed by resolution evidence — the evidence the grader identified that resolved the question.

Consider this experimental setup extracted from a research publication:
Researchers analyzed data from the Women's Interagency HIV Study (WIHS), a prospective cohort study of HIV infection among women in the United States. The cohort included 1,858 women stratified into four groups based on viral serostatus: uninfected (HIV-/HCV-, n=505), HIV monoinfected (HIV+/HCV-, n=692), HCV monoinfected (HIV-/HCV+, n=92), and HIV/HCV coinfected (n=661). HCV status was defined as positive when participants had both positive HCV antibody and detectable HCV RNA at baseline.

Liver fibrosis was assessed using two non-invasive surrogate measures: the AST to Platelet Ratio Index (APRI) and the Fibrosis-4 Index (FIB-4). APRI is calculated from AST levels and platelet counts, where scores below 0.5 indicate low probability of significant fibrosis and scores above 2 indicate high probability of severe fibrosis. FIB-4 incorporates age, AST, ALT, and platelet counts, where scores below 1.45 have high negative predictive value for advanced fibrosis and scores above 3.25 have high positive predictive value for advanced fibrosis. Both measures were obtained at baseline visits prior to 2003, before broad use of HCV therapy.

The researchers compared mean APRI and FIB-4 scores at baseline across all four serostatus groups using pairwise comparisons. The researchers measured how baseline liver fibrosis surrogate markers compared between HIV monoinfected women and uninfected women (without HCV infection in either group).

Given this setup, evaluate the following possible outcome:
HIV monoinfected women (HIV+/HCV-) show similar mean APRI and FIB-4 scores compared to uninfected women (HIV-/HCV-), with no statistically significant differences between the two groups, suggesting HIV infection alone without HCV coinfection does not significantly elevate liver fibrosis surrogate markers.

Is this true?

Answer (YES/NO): NO